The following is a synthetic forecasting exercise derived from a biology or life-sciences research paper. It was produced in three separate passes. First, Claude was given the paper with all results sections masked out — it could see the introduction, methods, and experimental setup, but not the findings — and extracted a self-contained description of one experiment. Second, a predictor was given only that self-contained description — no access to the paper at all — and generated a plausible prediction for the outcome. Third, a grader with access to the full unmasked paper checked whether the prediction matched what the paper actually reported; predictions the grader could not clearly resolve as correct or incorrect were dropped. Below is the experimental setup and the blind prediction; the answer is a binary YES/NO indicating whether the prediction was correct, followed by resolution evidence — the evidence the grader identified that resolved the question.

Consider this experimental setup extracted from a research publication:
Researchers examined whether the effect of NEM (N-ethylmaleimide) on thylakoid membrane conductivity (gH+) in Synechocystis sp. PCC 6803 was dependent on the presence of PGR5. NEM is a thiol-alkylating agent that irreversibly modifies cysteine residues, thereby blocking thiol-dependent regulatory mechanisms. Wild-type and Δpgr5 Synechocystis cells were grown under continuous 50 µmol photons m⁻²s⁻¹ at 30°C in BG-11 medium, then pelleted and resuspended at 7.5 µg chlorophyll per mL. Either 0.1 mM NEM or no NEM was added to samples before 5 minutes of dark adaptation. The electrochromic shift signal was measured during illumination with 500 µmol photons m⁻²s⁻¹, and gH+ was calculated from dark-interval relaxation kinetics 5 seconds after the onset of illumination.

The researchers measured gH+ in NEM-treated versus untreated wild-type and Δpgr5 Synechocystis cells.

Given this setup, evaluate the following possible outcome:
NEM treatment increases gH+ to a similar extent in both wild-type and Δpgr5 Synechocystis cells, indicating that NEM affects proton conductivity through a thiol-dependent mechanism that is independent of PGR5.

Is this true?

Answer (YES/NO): NO